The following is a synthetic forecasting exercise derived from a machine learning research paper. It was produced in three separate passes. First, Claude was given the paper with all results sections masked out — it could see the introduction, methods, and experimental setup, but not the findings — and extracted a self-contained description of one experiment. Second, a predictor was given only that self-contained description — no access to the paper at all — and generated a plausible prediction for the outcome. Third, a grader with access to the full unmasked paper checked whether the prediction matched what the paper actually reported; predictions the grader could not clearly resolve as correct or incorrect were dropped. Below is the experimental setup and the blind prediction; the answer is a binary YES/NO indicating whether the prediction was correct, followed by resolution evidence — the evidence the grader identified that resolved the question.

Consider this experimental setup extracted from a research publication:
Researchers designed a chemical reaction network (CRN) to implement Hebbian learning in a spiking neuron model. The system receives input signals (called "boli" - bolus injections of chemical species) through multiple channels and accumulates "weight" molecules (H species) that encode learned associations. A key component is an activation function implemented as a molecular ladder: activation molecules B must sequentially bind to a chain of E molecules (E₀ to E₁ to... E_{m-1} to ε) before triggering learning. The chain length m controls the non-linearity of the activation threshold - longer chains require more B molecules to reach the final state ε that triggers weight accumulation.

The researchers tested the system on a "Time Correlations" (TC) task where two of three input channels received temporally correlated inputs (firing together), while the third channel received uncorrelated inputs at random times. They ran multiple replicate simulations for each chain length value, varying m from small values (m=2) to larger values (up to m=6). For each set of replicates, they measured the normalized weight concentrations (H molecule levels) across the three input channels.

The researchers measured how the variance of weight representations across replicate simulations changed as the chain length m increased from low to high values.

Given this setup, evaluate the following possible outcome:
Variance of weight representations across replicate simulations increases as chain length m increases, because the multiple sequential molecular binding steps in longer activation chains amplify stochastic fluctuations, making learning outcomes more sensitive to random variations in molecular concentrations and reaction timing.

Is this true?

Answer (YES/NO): NO